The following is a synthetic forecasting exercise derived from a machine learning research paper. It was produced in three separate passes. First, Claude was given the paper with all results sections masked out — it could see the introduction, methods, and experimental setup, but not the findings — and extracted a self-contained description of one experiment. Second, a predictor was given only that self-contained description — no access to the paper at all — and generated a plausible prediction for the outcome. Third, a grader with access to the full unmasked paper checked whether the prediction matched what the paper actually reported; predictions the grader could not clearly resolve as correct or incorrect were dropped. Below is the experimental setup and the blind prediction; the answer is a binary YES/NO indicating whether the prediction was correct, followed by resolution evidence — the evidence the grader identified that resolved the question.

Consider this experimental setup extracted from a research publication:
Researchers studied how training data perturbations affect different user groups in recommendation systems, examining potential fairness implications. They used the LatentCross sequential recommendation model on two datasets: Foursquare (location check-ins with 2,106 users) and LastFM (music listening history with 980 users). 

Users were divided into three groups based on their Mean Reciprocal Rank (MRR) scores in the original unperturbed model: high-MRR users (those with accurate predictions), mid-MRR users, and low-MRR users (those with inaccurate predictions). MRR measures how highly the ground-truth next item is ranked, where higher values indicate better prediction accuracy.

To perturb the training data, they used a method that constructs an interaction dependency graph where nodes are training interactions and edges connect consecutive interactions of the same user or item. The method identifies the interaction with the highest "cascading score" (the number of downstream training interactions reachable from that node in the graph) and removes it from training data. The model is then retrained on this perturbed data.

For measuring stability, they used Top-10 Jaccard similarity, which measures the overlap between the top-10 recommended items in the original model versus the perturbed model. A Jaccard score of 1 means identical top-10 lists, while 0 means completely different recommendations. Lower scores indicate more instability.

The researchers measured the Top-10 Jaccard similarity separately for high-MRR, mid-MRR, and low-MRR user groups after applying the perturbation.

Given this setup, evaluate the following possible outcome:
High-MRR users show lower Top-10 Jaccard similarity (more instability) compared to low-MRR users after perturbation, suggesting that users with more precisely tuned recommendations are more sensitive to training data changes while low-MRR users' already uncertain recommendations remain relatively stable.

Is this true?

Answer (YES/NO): NO